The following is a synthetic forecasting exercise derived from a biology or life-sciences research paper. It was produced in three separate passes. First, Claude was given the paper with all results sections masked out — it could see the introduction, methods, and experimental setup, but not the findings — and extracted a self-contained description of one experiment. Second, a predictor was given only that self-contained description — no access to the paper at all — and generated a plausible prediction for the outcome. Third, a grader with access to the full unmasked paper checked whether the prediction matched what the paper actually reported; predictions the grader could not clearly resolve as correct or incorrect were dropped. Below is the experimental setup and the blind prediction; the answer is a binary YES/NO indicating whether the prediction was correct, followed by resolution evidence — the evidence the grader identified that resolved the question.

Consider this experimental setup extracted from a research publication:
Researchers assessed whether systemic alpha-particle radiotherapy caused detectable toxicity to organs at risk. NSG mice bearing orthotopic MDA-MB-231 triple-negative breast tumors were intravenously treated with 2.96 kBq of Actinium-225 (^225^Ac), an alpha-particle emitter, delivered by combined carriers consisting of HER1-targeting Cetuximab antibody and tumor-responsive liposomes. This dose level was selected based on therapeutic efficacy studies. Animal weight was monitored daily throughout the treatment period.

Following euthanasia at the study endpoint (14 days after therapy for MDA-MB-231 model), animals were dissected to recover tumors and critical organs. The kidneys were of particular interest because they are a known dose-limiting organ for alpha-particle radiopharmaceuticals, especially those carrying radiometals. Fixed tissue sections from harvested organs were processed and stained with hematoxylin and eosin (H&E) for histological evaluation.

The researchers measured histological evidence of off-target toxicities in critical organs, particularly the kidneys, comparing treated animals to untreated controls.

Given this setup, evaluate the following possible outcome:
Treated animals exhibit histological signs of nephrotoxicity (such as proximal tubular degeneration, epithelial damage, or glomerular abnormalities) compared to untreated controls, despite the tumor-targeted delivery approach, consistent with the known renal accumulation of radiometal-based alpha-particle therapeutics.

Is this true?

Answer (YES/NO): NO